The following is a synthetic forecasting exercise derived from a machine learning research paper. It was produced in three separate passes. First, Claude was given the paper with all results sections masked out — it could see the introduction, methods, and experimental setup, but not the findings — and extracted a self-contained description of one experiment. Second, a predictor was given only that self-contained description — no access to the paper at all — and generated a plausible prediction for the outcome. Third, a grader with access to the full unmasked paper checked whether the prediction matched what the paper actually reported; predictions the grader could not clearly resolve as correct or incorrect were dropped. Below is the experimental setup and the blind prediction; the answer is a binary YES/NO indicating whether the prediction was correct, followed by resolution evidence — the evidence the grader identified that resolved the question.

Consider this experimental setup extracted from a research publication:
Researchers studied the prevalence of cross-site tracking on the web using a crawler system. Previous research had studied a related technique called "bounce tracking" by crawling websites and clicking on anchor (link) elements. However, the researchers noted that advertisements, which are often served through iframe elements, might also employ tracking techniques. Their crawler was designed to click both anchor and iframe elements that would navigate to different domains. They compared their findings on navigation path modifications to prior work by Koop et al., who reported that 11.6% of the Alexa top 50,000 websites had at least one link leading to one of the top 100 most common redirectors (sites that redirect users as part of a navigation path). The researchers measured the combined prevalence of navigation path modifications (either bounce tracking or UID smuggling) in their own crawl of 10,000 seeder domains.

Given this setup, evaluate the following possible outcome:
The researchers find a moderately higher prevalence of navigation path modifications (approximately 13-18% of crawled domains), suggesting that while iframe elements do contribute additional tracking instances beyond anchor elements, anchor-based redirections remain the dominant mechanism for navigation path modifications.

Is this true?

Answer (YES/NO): NO